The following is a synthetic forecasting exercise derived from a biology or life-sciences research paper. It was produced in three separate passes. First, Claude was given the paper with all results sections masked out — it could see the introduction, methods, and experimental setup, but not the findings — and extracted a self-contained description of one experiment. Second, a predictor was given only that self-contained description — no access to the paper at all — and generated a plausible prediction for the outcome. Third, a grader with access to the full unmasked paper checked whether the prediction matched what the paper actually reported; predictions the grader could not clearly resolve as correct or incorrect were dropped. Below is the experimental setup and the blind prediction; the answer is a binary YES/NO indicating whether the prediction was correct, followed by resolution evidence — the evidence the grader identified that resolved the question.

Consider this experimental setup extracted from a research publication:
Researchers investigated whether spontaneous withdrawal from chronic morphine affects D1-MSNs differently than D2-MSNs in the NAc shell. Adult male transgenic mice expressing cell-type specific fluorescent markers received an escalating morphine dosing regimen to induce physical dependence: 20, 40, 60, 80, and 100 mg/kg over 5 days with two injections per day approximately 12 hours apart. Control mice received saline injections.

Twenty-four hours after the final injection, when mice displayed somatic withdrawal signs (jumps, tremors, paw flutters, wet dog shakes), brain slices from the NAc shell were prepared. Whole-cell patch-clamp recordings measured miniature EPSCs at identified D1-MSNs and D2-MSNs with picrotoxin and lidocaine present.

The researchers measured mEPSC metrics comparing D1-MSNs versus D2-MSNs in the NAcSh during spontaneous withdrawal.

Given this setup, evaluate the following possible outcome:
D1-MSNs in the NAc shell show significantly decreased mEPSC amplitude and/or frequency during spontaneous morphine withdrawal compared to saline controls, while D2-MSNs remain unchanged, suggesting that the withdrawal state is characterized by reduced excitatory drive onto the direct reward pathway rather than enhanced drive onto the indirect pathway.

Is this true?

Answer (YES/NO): NO